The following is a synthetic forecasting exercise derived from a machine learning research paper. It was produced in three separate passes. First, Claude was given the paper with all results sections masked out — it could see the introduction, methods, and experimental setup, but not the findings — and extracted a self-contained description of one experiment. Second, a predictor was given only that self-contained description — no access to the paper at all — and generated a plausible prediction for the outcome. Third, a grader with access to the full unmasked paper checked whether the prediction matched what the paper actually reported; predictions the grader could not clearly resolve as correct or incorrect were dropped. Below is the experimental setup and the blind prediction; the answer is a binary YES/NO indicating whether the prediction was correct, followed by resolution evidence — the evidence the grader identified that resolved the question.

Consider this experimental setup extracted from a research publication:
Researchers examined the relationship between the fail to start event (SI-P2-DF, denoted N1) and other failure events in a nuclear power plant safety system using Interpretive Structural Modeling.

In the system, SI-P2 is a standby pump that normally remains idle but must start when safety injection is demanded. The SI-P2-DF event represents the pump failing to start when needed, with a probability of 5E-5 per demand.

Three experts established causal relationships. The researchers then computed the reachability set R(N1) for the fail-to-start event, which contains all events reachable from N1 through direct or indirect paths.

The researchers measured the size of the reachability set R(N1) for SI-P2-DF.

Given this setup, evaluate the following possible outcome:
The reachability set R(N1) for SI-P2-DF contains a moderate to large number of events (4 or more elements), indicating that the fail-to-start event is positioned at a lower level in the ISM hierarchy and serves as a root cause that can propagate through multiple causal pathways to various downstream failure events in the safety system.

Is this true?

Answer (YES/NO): YES